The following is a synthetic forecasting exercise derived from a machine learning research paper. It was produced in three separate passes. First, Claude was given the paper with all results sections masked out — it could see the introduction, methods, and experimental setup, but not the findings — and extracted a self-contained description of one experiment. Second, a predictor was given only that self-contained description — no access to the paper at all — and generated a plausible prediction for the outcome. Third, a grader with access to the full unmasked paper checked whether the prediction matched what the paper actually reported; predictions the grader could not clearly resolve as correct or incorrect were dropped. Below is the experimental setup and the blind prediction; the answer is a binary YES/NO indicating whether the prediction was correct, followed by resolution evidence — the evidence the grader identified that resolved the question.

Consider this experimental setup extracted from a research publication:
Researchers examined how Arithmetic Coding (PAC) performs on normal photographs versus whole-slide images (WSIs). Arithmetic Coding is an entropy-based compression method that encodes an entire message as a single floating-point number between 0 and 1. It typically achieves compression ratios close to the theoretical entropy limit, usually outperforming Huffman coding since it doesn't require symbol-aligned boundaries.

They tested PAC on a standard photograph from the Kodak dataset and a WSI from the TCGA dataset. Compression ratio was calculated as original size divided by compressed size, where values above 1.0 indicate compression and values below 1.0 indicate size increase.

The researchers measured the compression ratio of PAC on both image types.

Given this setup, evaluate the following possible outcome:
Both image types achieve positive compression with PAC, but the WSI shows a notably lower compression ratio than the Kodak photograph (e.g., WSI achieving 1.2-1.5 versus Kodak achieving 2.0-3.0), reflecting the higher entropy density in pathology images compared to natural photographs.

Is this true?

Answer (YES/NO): NO